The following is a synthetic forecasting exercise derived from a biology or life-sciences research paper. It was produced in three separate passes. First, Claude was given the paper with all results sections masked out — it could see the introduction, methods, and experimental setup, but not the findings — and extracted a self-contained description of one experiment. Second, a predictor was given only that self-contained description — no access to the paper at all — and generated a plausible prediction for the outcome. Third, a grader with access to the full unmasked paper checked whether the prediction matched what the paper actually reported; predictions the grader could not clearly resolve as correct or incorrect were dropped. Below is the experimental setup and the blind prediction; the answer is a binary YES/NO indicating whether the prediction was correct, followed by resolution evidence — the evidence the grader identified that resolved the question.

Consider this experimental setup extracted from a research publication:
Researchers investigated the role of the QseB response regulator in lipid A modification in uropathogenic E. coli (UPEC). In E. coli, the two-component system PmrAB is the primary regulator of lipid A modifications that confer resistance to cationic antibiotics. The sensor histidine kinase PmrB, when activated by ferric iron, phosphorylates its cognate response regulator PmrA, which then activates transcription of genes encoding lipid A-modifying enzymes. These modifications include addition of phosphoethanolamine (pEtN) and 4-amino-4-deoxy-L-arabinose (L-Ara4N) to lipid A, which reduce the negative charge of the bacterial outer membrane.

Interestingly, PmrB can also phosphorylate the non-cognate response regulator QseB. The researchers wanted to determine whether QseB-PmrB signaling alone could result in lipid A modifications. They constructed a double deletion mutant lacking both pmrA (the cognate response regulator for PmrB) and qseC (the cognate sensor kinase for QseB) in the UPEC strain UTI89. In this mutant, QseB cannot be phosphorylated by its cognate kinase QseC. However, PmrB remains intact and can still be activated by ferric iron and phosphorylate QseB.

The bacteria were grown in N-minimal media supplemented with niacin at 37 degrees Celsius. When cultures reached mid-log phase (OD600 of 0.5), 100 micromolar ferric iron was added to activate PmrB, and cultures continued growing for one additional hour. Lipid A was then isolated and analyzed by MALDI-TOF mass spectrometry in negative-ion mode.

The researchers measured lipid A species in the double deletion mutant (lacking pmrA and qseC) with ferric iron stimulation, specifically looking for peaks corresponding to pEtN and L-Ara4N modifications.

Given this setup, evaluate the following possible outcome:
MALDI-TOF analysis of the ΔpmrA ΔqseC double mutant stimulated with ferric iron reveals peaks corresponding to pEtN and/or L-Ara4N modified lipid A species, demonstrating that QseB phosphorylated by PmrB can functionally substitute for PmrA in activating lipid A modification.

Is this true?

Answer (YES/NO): YES